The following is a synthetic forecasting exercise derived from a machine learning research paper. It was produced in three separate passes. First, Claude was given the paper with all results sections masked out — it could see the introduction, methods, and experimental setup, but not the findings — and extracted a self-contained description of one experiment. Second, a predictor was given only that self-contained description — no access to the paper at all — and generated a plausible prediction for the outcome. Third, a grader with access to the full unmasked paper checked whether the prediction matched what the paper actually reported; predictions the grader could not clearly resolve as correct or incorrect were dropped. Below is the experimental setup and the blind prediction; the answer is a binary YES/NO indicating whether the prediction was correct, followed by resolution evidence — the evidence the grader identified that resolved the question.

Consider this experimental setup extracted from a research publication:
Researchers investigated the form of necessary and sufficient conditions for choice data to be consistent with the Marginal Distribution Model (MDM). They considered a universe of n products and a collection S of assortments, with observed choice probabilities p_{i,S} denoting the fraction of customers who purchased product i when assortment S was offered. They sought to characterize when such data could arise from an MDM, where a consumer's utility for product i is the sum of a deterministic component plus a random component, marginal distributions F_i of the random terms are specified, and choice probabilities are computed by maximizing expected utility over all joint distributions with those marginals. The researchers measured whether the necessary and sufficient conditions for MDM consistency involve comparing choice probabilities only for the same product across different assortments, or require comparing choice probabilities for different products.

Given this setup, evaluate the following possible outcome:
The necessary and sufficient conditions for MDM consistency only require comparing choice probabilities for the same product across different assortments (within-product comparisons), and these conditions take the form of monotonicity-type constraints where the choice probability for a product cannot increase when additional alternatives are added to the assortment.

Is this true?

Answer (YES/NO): NO